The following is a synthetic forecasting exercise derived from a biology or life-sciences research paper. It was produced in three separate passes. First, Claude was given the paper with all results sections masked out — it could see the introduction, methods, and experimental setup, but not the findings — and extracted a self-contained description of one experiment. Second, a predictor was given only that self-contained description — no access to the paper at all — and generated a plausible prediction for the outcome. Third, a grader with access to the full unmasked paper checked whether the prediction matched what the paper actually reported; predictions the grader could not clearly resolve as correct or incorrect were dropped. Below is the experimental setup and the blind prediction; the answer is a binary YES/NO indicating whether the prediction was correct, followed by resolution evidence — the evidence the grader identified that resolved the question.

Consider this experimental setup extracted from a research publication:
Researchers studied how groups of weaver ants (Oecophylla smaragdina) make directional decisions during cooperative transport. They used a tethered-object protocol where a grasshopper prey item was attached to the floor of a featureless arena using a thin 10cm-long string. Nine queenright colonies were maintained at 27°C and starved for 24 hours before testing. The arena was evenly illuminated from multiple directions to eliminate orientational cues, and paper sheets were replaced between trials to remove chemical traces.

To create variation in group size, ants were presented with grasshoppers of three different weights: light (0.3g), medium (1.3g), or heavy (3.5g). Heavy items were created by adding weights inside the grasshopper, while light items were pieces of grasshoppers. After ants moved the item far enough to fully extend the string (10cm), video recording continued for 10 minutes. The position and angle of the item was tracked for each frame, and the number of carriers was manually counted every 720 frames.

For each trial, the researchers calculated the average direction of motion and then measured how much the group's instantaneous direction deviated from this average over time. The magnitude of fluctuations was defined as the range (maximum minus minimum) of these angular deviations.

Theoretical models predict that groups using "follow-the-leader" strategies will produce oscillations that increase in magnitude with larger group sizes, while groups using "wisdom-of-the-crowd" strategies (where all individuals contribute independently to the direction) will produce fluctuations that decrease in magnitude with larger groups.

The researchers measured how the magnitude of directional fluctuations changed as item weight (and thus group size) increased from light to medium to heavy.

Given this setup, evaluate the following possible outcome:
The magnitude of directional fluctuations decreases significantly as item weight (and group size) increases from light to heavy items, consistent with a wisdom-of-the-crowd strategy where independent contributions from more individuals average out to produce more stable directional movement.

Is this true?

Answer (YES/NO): YES